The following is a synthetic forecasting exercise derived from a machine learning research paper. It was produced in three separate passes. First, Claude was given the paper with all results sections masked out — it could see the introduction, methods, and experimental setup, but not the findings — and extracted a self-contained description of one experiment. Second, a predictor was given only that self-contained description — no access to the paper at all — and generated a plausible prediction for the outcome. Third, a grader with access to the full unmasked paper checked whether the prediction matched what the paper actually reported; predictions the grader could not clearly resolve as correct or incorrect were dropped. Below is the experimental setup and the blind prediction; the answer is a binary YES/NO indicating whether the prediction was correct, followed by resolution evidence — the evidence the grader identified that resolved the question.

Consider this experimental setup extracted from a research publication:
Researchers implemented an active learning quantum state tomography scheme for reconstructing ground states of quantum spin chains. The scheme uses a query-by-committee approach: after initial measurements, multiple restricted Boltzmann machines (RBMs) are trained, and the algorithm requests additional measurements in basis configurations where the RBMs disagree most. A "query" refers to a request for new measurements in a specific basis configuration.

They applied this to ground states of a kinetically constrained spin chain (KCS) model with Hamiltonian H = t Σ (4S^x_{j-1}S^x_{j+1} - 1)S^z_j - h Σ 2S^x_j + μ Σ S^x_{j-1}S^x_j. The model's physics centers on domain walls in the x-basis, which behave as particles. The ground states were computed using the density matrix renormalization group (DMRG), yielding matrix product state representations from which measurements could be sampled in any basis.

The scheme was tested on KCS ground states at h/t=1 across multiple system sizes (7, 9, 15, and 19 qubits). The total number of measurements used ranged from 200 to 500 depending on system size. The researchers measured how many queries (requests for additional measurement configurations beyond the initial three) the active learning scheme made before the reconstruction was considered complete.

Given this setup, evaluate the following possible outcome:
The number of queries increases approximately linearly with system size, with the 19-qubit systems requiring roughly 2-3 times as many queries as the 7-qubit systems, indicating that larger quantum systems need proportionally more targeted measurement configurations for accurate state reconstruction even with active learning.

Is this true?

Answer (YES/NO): NO